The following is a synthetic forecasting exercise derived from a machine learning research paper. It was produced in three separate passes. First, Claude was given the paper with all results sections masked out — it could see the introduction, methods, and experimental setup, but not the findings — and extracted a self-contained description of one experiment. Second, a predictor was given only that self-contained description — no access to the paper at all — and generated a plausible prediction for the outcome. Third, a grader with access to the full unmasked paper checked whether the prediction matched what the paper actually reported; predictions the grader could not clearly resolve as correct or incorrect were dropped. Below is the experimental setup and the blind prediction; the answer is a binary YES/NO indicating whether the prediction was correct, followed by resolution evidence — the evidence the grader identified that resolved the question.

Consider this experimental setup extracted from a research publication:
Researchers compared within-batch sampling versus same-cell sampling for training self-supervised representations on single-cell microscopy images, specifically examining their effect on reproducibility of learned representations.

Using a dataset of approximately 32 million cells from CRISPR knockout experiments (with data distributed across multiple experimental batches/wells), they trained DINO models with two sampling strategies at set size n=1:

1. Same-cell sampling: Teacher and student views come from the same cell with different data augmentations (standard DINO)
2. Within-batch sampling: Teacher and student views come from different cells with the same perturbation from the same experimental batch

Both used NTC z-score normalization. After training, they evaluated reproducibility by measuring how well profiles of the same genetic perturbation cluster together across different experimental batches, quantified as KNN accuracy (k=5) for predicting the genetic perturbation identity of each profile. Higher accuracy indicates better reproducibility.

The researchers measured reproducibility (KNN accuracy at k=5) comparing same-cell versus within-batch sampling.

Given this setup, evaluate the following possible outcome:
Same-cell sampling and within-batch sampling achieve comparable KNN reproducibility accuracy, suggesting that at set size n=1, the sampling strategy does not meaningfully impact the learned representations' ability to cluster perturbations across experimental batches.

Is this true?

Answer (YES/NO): NO